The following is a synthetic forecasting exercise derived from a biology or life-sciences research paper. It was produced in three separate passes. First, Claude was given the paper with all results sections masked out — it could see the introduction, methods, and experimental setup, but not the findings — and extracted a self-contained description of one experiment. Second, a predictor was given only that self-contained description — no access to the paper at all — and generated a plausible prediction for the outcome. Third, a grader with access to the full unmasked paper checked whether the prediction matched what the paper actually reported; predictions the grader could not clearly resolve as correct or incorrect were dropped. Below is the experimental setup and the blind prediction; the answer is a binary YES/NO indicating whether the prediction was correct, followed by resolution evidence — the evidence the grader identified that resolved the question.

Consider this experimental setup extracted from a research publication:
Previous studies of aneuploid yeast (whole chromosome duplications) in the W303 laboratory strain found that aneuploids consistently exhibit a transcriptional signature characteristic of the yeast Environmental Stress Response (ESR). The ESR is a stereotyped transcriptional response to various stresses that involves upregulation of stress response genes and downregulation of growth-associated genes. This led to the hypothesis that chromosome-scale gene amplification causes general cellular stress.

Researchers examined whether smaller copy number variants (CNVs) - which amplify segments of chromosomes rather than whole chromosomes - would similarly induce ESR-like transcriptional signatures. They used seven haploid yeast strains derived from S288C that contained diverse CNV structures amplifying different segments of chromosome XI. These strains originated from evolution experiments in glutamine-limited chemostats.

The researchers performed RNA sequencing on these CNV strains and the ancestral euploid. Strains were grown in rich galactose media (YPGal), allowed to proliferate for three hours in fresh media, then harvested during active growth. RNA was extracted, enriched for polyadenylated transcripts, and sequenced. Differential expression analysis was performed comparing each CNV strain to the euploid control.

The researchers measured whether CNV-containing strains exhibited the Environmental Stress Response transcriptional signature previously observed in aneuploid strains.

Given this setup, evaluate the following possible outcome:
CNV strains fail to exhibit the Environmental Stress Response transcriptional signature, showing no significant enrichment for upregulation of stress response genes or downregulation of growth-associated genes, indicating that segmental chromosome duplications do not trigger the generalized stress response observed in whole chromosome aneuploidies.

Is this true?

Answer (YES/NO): YES